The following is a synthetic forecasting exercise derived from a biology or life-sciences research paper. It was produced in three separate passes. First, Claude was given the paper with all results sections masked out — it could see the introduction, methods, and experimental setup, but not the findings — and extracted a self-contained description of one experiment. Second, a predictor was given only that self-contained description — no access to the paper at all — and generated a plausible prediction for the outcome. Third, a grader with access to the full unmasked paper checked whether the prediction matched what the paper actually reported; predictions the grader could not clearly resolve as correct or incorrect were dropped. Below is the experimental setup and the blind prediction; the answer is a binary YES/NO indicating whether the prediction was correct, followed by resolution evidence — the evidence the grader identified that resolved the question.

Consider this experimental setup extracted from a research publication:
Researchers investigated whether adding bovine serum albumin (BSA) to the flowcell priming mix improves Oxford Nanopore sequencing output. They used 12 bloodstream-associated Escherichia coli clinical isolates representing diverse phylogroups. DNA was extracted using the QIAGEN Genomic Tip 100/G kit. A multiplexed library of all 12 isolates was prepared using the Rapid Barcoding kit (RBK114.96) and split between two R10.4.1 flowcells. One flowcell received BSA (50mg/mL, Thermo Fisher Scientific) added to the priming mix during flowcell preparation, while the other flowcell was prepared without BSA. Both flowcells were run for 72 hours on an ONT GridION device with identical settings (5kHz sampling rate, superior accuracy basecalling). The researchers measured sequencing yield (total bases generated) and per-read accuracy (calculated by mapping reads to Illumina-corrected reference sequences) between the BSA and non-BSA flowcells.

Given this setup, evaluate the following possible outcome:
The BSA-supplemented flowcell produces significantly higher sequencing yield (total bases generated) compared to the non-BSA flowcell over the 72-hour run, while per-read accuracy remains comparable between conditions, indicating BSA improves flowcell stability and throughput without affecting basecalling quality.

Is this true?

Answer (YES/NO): NO